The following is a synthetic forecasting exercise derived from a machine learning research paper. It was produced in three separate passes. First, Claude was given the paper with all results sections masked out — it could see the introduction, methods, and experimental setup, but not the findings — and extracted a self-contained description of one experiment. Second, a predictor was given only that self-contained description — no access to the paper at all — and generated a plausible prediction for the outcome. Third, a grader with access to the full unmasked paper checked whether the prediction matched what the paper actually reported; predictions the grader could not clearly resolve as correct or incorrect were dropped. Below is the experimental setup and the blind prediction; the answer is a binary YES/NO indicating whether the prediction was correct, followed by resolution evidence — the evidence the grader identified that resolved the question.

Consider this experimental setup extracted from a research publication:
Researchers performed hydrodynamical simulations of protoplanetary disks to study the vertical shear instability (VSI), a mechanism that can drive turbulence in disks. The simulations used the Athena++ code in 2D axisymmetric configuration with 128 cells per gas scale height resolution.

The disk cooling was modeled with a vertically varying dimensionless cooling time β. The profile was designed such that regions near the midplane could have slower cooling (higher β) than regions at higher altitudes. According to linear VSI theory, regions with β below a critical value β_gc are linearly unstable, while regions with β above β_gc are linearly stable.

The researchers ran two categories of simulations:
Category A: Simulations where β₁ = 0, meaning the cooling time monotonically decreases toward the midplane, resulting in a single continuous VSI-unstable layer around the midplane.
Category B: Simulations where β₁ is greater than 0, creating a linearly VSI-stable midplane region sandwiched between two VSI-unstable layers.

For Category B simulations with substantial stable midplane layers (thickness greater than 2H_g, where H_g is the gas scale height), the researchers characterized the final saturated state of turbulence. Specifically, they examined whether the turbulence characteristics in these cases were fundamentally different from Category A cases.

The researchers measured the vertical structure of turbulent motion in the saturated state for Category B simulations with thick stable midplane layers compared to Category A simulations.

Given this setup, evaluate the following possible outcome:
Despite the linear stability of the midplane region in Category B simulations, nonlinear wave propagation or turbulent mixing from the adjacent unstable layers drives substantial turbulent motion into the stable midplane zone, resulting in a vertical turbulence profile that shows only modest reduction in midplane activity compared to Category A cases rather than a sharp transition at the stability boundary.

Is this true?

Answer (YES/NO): NO